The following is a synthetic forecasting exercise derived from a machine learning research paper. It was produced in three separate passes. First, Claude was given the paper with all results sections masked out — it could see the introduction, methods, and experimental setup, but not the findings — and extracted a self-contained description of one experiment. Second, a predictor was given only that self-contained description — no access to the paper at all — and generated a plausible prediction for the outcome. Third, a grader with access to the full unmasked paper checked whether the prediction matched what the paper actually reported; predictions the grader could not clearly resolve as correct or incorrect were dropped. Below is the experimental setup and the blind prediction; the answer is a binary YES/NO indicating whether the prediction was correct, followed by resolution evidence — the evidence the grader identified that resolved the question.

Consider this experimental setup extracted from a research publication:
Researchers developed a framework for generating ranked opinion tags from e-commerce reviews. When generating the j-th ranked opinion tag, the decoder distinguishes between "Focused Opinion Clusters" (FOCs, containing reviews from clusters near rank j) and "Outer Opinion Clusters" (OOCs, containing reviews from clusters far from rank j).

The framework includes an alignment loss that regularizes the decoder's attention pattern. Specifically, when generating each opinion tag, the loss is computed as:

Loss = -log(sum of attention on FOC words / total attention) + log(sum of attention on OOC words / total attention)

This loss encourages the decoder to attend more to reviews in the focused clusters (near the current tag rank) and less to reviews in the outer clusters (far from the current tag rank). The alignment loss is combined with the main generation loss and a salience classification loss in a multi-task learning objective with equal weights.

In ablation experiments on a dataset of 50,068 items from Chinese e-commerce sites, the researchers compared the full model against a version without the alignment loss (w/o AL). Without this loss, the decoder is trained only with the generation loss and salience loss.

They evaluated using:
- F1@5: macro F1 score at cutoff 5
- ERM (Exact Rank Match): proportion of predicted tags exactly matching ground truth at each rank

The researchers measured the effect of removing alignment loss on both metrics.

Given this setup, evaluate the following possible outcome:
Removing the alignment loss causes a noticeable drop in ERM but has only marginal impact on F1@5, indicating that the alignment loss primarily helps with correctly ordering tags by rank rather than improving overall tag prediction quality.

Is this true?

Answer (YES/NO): NO